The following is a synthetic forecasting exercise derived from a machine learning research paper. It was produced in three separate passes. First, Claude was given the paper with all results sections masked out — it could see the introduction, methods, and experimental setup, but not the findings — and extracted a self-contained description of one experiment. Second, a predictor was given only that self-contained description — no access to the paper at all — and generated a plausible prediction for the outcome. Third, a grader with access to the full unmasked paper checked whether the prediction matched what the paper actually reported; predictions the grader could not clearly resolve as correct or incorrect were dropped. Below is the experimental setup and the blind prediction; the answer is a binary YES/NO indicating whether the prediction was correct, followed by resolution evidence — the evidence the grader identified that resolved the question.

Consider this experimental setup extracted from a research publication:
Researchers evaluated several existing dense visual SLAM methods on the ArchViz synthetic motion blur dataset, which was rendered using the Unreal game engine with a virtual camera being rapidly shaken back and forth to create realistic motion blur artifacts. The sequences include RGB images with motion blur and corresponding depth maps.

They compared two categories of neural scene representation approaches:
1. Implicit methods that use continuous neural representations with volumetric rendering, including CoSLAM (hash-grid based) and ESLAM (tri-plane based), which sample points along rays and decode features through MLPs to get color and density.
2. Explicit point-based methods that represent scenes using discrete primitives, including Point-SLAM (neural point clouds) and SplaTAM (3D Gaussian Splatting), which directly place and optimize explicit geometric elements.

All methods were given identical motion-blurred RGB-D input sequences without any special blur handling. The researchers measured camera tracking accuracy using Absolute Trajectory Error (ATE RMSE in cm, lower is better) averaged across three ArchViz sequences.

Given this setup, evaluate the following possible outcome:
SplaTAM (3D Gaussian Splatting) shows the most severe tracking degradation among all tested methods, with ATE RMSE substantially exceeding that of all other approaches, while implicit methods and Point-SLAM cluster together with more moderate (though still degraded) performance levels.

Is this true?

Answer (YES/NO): NO